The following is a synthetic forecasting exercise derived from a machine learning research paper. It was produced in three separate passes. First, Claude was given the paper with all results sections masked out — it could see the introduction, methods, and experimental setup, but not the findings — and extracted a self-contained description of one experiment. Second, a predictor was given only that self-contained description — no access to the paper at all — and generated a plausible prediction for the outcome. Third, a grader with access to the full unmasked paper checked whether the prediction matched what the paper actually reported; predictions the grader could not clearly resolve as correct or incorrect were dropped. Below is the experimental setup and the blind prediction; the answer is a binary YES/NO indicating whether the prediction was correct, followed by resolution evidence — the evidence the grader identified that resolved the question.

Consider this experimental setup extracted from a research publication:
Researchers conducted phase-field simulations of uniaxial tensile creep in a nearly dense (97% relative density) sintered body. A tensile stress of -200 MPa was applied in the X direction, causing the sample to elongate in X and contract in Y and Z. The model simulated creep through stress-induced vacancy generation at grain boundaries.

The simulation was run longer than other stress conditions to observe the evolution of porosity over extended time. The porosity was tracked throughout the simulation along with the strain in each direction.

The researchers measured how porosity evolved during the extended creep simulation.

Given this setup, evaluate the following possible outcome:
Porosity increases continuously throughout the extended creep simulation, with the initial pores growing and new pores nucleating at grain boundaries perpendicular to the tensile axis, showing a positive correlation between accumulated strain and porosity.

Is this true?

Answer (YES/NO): NO